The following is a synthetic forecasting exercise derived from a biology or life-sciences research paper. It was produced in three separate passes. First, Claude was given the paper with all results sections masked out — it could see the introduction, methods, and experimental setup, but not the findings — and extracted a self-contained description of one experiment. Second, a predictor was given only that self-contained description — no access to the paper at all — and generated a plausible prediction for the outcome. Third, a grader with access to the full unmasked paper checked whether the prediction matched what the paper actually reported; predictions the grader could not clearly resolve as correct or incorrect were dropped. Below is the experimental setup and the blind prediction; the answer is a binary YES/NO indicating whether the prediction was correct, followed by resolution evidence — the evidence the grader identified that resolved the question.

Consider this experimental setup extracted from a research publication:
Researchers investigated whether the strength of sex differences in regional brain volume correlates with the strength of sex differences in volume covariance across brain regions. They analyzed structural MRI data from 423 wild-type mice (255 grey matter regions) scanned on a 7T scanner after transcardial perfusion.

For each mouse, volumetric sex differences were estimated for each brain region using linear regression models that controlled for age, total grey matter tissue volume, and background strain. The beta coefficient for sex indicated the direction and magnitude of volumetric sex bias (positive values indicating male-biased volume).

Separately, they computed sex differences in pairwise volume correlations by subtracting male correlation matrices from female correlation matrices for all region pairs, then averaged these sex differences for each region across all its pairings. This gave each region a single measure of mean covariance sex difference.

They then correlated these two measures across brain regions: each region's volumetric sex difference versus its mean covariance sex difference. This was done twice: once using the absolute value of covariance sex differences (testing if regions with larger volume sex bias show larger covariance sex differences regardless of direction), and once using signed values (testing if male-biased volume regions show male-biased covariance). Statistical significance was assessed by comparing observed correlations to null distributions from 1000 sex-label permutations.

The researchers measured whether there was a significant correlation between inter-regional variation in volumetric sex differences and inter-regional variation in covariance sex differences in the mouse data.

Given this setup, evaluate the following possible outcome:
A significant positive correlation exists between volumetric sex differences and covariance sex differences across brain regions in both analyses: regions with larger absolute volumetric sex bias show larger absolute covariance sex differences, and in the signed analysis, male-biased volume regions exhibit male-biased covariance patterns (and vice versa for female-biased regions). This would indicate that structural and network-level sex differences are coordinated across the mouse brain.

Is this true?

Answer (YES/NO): NO